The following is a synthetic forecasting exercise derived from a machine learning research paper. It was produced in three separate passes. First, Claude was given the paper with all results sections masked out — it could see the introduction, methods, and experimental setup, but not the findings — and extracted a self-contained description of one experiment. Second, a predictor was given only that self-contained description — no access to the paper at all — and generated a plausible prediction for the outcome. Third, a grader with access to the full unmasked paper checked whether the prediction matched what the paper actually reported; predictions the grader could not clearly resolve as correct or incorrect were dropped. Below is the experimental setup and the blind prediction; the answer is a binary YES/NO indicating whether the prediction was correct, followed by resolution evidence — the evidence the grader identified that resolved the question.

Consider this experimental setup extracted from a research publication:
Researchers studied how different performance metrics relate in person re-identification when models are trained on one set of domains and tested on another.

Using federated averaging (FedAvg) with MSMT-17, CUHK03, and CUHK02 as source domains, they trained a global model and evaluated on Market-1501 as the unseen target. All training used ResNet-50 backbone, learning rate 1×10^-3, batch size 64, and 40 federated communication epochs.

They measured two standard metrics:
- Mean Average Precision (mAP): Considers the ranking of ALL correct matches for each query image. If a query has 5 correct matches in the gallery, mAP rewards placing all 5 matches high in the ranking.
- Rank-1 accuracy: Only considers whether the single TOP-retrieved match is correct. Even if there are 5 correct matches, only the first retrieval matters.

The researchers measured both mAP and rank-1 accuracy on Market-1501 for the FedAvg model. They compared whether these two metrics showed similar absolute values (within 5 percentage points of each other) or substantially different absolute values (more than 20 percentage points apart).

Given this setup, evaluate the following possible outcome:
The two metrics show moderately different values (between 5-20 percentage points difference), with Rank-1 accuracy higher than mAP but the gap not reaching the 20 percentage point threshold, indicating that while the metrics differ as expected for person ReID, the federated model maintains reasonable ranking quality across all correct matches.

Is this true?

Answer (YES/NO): NO